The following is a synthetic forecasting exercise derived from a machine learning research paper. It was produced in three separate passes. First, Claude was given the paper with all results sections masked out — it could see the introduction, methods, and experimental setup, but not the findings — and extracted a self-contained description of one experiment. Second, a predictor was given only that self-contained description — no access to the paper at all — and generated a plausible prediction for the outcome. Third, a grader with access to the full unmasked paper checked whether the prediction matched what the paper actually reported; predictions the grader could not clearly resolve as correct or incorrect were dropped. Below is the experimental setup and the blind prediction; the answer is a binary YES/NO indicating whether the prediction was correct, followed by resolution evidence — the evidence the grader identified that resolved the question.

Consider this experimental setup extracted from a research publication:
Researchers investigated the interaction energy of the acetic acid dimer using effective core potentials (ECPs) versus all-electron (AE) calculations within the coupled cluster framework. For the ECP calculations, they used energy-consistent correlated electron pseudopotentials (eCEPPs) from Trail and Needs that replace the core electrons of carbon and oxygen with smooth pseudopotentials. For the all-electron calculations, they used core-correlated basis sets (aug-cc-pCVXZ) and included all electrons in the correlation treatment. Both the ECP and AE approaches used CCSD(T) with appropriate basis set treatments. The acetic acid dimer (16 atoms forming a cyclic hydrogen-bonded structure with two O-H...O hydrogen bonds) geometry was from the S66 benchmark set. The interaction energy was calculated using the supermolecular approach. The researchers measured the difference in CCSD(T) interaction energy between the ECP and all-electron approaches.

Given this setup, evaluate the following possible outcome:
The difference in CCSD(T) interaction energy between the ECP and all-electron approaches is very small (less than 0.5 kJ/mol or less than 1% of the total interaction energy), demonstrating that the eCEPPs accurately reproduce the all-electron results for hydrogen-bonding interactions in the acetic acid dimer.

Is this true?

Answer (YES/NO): YES